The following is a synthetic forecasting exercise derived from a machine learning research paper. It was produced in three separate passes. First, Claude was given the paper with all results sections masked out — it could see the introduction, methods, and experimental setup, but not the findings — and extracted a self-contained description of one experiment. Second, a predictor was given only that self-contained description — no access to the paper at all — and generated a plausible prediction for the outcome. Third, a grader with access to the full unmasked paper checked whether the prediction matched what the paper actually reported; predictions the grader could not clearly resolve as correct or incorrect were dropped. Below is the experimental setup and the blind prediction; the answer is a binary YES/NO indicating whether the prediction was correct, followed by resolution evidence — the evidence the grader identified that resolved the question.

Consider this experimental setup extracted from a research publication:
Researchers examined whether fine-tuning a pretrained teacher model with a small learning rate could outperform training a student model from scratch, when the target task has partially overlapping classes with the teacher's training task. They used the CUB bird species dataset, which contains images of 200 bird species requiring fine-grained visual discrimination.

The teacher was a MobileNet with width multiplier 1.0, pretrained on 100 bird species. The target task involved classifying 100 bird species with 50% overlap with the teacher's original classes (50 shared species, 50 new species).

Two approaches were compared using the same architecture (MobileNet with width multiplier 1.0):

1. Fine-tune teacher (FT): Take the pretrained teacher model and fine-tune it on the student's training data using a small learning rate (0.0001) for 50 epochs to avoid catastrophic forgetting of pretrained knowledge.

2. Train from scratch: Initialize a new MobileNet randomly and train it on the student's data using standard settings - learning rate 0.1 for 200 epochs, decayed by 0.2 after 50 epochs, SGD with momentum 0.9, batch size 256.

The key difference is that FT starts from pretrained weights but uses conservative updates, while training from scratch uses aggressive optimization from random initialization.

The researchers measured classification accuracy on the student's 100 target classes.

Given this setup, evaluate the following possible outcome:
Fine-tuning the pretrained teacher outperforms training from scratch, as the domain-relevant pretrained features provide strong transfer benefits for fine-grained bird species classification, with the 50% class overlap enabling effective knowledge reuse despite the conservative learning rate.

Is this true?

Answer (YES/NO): NO